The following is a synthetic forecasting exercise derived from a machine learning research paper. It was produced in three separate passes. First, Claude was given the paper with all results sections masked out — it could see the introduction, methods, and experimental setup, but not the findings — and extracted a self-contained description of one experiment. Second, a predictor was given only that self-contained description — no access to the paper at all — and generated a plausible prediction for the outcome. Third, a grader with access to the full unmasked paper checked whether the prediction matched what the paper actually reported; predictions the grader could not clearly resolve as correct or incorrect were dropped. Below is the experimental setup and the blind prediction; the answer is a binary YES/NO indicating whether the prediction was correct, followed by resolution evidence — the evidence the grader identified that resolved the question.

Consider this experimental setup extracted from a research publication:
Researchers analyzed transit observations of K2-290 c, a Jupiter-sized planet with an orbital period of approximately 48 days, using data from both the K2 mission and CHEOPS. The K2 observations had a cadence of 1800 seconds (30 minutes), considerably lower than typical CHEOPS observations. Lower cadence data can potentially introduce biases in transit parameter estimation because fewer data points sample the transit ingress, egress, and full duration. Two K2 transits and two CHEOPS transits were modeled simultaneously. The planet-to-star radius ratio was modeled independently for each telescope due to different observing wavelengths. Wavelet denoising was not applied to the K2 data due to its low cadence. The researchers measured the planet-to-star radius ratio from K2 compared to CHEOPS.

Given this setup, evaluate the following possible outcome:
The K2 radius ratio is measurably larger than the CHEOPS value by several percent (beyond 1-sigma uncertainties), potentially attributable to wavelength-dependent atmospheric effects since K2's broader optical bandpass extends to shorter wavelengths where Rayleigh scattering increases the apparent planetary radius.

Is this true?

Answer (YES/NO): NO